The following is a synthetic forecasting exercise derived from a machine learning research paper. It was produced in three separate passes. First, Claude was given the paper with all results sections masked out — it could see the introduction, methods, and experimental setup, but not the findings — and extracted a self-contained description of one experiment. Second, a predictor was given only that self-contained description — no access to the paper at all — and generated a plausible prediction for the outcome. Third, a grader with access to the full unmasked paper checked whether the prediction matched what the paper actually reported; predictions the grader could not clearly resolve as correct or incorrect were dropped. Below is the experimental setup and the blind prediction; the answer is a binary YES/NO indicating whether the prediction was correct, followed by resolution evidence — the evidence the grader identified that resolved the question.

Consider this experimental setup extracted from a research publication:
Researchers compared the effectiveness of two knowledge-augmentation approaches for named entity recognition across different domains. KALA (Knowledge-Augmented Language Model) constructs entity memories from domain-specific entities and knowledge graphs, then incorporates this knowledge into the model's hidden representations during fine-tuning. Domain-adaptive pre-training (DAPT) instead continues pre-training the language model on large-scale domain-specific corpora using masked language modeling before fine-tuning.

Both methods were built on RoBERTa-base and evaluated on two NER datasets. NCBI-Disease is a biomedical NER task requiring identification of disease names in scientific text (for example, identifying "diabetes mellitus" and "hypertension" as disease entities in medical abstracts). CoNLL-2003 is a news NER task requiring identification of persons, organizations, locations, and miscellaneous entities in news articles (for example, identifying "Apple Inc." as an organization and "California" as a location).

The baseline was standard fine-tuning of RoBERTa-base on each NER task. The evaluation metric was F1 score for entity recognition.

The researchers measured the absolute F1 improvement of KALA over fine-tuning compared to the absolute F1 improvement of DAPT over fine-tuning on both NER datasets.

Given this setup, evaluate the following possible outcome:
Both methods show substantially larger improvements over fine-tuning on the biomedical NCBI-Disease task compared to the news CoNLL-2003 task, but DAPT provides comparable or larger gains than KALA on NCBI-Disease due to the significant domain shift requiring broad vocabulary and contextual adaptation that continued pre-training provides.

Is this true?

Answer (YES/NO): NO